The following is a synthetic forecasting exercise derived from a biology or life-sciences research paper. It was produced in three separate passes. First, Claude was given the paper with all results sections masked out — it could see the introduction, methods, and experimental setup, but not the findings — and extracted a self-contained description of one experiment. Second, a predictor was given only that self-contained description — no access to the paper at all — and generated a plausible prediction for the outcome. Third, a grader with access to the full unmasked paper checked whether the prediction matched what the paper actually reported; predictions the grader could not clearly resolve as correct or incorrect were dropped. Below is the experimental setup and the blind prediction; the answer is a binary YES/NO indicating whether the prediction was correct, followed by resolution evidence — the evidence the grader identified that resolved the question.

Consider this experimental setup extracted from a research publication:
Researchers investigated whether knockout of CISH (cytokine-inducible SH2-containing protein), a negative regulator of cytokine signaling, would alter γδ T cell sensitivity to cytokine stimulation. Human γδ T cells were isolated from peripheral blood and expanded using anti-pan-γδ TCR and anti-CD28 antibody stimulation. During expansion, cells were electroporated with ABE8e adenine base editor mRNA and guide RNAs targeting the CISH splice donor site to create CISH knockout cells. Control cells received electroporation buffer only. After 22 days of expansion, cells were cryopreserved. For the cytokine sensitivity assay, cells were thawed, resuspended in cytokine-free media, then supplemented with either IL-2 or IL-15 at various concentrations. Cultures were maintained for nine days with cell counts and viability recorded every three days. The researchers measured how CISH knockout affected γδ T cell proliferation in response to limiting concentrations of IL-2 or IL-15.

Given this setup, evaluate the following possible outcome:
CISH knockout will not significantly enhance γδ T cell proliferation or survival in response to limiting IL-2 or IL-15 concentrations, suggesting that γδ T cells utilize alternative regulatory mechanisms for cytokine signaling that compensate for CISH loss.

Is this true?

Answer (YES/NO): NO